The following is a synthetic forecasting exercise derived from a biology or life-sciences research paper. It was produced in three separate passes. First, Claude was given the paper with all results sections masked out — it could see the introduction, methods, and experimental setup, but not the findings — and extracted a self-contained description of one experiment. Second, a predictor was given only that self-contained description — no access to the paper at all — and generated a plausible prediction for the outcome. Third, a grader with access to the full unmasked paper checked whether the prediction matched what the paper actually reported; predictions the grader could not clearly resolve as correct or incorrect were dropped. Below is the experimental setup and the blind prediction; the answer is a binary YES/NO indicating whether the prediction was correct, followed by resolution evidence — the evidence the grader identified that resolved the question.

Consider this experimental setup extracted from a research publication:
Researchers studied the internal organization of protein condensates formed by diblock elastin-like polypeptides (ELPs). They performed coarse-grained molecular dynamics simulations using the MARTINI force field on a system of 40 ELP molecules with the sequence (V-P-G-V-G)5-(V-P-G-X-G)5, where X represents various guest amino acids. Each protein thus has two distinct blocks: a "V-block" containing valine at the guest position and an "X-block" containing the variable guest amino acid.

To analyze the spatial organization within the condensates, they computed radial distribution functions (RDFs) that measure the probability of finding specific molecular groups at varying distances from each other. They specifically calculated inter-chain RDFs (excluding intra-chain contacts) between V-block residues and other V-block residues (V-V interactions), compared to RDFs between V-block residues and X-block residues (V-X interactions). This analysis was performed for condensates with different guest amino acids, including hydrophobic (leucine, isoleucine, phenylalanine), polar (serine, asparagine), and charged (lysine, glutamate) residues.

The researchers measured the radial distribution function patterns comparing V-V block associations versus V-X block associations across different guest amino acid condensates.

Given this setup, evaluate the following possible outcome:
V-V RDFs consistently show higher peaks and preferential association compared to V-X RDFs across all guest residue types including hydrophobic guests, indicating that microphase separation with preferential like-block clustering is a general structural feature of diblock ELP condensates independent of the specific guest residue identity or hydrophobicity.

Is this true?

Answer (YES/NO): NO